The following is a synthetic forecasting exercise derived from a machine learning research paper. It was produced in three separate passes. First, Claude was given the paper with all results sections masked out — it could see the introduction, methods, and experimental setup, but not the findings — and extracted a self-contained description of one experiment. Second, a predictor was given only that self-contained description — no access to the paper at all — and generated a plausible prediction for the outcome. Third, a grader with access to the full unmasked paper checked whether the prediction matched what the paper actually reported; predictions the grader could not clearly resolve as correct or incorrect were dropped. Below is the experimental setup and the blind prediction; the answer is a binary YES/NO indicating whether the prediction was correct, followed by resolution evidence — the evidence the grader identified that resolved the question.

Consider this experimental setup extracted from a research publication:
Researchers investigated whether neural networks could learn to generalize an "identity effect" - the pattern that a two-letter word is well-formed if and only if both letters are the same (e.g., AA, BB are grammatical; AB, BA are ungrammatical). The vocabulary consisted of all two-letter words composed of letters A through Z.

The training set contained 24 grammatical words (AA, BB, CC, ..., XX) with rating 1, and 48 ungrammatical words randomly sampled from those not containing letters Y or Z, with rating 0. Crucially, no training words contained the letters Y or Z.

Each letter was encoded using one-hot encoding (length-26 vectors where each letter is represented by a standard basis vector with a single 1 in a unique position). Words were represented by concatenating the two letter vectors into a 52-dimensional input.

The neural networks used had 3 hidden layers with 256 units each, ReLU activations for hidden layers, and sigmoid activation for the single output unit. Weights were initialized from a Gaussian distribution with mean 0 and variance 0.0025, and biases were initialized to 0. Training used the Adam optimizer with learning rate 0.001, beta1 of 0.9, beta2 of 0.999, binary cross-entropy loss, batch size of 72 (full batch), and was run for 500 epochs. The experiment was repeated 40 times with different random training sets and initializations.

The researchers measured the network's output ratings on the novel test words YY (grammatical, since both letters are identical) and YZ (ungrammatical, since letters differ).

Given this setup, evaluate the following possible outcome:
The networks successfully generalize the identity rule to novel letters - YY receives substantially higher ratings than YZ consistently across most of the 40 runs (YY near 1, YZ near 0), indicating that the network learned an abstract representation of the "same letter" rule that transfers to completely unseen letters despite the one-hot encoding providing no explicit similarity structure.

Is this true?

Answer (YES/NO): NO